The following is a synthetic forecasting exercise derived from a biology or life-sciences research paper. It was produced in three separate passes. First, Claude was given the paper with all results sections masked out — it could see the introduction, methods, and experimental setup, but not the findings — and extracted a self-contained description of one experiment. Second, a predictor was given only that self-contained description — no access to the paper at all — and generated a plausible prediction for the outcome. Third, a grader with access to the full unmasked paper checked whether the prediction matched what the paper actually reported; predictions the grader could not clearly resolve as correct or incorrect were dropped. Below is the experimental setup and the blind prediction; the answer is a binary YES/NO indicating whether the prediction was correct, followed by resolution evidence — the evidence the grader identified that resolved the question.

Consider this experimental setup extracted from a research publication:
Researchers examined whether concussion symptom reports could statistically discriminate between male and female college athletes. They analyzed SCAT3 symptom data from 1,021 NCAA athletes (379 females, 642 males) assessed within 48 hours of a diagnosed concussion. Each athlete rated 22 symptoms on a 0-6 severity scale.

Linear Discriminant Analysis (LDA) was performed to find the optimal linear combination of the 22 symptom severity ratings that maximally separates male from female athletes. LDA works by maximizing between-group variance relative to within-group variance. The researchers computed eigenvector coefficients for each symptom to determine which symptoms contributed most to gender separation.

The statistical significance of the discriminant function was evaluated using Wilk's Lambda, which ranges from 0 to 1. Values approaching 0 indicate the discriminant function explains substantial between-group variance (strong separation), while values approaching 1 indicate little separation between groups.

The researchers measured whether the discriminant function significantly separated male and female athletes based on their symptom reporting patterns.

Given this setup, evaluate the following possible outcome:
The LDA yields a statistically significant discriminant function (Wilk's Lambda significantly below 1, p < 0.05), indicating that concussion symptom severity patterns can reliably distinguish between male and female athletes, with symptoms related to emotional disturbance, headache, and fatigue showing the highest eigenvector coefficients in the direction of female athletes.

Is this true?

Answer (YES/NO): NO